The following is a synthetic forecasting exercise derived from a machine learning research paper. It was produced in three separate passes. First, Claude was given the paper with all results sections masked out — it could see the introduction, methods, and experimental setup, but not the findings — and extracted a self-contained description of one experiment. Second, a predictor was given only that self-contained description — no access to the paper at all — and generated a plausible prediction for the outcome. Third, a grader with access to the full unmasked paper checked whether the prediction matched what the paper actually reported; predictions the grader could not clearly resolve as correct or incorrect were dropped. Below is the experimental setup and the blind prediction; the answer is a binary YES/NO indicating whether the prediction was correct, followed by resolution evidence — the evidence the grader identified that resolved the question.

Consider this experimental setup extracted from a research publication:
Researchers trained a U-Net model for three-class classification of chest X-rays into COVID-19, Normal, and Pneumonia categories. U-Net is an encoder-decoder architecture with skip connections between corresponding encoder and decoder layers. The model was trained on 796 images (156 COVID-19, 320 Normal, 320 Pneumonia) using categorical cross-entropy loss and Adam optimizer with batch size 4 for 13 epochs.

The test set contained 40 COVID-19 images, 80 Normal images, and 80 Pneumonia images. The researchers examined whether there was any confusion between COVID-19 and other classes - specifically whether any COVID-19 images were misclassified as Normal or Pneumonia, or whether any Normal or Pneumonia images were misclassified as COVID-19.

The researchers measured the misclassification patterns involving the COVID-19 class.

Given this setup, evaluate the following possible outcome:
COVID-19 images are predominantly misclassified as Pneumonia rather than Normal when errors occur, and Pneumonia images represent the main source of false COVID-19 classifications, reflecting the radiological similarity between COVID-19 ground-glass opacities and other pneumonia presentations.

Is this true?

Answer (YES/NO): NO